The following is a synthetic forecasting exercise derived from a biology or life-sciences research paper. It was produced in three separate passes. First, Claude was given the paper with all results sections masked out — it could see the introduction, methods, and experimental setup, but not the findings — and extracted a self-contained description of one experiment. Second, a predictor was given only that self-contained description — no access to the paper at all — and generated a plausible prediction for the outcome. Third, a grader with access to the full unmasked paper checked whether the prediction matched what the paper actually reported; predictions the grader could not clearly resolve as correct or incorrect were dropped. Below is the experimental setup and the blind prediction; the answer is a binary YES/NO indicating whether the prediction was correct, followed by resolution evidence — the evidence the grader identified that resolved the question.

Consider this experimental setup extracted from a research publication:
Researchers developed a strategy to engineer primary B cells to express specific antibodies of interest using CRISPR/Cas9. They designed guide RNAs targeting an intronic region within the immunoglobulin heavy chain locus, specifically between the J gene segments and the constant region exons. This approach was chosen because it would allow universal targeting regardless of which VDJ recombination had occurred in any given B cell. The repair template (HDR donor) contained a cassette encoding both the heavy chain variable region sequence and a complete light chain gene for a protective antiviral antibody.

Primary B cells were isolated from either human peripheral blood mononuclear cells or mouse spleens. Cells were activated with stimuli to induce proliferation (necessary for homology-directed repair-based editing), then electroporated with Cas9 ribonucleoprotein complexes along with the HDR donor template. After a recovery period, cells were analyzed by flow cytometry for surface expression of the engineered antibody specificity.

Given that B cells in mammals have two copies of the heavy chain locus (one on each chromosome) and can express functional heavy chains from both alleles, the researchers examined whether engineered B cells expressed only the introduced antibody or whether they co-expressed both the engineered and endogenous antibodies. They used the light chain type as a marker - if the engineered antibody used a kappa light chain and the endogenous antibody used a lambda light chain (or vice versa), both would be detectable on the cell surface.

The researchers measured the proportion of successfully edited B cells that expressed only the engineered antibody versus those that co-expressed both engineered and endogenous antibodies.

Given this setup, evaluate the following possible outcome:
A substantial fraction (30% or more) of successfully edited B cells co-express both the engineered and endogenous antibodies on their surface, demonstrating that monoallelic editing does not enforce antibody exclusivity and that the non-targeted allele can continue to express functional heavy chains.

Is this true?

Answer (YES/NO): YES